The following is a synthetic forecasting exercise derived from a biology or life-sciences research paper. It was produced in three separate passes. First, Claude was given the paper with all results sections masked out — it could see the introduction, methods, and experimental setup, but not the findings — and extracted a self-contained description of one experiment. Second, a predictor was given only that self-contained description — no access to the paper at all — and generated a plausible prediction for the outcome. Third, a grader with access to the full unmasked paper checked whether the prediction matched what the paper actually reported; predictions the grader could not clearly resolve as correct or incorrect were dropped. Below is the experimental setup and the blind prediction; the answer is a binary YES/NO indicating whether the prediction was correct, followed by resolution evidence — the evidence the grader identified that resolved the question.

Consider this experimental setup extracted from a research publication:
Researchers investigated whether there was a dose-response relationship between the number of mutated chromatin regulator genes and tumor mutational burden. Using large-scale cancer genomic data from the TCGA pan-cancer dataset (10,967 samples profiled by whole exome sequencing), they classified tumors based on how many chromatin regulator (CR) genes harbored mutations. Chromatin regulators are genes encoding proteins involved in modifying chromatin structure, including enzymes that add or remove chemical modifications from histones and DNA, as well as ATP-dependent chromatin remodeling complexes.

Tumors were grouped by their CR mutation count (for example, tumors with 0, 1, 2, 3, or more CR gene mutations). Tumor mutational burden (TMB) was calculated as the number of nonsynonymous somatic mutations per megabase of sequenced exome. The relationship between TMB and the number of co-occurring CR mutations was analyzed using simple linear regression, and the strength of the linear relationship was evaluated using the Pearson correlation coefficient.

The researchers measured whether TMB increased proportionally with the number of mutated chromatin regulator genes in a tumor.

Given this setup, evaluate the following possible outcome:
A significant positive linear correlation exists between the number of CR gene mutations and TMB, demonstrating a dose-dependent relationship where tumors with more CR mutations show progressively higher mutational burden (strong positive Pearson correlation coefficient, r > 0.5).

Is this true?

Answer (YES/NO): YES